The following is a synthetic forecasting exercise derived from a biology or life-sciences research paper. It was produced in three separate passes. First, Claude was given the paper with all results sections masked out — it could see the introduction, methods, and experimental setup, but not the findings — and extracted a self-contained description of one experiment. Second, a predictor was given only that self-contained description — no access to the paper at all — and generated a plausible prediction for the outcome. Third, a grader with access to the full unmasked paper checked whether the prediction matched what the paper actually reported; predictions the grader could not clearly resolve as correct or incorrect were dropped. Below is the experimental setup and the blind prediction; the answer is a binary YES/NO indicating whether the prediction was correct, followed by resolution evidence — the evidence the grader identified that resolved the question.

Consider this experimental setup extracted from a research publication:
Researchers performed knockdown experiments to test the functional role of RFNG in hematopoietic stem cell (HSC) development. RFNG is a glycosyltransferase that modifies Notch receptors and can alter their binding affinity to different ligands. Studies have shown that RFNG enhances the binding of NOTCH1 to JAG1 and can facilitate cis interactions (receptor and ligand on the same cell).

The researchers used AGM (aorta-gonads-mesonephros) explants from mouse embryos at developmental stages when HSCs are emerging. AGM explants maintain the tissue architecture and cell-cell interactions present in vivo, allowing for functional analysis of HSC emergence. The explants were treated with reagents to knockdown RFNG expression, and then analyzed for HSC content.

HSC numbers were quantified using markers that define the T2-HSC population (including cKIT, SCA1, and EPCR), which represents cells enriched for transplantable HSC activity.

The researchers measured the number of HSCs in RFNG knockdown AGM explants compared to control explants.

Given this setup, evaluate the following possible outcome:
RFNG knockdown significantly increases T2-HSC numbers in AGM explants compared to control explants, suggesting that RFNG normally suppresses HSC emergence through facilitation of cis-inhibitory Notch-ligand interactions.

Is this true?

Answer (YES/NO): NO